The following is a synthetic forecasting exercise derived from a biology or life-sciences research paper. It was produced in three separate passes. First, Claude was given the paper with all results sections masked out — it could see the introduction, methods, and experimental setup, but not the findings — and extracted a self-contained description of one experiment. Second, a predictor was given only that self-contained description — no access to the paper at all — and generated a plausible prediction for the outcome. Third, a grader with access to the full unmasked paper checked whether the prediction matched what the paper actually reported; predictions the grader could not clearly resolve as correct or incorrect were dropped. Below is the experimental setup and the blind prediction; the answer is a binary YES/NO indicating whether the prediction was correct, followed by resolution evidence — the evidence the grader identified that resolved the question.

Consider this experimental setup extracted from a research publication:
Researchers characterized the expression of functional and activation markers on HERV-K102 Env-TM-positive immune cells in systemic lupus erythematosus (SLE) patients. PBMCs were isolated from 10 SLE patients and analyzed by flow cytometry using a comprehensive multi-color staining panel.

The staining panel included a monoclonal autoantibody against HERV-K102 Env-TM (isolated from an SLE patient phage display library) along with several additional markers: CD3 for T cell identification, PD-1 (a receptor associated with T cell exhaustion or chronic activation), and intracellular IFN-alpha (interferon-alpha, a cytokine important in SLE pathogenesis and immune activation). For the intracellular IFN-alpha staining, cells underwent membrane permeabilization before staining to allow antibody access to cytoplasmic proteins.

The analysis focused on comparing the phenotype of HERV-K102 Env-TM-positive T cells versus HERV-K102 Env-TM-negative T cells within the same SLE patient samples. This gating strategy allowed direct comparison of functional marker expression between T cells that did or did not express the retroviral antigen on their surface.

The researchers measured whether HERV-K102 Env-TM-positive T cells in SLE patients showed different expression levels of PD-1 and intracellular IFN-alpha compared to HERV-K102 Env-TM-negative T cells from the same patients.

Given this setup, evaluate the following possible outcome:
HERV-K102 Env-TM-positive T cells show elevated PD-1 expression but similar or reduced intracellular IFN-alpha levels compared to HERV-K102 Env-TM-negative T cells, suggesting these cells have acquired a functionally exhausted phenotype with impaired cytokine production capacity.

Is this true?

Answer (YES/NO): NO